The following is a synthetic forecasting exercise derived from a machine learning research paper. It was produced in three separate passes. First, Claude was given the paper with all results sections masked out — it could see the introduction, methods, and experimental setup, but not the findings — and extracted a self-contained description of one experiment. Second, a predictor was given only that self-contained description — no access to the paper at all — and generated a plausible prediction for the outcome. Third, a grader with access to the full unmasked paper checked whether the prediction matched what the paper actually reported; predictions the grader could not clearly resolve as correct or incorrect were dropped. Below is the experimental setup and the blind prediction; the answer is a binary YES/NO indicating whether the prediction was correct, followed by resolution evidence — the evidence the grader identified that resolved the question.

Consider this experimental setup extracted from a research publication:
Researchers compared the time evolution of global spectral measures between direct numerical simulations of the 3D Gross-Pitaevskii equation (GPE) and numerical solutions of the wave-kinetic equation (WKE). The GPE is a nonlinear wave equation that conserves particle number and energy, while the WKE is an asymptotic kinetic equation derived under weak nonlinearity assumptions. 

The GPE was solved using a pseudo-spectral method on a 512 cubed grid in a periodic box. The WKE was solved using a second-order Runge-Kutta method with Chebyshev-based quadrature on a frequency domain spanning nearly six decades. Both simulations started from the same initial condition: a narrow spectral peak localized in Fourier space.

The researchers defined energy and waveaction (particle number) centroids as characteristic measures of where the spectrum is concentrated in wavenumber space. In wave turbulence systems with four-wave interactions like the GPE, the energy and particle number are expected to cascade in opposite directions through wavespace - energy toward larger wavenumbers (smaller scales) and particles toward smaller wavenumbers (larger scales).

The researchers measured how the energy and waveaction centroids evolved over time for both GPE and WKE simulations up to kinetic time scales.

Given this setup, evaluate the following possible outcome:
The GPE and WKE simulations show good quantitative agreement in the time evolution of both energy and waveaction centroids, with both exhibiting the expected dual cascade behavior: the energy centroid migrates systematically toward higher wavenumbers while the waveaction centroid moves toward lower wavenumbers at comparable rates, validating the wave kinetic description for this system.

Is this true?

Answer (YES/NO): NO